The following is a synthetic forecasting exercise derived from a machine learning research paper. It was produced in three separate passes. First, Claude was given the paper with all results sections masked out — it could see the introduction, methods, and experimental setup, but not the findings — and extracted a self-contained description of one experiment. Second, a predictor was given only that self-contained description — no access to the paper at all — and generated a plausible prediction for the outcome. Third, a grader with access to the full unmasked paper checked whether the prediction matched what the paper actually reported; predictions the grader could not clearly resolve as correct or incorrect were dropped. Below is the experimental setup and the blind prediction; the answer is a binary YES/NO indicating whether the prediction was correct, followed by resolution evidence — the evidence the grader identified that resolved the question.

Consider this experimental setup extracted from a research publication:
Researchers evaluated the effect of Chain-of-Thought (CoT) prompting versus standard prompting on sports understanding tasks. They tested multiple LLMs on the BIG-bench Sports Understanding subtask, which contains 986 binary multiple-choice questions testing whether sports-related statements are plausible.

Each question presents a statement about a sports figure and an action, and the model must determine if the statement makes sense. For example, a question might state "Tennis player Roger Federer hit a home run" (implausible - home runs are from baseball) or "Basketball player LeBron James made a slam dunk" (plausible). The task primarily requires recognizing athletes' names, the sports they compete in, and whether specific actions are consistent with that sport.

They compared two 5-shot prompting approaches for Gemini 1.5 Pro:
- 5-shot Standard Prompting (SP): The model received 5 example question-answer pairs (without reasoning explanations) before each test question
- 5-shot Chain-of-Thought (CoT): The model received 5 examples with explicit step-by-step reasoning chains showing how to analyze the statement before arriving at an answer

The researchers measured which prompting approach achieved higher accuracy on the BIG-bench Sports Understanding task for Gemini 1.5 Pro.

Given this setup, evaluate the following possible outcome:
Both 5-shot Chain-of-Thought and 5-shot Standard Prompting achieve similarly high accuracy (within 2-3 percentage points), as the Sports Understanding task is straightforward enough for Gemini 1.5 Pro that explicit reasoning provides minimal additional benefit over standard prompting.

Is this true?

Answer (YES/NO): NO